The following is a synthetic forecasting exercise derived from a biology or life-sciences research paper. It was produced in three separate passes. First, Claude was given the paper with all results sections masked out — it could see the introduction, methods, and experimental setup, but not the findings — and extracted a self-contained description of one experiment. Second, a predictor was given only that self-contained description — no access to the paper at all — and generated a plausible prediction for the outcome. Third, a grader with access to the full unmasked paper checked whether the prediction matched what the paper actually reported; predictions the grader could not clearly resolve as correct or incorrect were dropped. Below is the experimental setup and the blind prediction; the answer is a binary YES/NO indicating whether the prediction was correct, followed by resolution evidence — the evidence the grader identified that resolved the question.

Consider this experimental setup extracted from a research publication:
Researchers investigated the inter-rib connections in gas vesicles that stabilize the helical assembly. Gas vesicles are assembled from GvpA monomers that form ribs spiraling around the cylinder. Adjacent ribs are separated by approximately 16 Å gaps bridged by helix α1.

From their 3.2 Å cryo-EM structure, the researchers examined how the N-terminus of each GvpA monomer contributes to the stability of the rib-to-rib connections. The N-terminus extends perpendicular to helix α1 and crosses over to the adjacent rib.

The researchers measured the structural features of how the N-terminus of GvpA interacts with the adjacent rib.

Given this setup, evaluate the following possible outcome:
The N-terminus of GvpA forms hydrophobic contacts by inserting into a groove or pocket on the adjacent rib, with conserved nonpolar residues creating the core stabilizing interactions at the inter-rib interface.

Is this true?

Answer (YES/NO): NO